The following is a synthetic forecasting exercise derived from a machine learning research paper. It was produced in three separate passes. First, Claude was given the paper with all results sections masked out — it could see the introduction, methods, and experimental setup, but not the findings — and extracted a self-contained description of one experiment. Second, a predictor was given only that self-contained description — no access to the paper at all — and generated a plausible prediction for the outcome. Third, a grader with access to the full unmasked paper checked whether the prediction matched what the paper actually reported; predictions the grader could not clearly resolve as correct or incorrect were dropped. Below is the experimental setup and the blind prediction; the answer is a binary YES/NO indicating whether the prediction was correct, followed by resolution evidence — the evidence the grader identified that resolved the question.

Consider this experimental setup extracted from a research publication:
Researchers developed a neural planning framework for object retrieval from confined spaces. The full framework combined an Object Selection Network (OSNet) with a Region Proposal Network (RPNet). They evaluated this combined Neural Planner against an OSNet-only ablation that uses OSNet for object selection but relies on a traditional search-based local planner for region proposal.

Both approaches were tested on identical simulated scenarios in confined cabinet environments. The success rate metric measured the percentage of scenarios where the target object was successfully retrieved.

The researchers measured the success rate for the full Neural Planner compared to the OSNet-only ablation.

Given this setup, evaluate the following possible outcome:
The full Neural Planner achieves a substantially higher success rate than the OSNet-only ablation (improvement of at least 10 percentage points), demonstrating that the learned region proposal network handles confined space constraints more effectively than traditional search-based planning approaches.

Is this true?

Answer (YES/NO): NO